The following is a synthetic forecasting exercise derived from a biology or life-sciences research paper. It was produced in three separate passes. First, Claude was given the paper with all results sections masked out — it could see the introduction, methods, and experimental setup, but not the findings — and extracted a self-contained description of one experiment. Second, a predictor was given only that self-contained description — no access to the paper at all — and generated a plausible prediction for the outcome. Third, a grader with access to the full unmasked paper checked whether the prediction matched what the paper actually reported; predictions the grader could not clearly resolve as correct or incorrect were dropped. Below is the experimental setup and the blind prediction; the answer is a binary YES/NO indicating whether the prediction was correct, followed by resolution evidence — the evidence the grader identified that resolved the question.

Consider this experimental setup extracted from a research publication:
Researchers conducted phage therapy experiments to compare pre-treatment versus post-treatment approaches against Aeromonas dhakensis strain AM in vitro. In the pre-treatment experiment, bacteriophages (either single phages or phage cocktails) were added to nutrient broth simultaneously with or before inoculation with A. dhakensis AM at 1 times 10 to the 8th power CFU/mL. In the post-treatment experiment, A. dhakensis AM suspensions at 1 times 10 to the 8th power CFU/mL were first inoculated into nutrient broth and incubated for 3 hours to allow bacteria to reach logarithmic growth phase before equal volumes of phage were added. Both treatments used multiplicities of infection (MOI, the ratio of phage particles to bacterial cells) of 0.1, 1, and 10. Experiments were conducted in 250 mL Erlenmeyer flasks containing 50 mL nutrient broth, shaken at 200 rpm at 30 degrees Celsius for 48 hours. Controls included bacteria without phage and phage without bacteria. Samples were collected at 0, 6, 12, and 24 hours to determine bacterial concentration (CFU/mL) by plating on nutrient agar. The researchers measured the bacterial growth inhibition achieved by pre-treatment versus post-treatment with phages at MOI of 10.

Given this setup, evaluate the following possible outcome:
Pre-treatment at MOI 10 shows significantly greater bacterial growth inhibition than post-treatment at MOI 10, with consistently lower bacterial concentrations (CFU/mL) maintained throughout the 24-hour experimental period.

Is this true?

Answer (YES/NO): NO